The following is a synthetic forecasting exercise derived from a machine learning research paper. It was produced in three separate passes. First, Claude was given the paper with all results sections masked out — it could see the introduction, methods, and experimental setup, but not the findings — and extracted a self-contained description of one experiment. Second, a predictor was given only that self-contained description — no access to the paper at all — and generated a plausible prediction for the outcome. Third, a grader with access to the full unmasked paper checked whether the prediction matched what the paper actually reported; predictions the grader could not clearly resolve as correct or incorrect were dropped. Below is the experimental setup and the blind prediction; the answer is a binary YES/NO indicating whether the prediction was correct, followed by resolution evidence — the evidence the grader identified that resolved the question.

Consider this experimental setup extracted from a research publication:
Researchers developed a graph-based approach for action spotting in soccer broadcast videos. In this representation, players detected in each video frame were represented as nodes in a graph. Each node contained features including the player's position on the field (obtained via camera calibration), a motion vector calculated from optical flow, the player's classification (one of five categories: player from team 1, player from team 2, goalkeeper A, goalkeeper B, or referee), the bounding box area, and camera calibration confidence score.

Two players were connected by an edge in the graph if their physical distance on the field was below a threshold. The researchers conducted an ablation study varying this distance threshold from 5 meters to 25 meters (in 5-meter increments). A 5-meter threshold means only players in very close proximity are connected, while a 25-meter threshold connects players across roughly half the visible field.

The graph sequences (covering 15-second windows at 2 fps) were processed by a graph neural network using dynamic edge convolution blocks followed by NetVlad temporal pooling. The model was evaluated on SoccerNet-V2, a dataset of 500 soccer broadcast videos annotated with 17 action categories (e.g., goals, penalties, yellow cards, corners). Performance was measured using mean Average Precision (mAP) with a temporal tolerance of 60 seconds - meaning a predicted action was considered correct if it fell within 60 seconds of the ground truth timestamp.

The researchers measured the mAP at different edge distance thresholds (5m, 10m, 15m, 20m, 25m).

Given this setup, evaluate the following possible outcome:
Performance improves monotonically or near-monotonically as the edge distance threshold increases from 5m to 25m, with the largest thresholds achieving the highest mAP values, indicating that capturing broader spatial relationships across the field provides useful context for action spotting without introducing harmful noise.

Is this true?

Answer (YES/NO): NO